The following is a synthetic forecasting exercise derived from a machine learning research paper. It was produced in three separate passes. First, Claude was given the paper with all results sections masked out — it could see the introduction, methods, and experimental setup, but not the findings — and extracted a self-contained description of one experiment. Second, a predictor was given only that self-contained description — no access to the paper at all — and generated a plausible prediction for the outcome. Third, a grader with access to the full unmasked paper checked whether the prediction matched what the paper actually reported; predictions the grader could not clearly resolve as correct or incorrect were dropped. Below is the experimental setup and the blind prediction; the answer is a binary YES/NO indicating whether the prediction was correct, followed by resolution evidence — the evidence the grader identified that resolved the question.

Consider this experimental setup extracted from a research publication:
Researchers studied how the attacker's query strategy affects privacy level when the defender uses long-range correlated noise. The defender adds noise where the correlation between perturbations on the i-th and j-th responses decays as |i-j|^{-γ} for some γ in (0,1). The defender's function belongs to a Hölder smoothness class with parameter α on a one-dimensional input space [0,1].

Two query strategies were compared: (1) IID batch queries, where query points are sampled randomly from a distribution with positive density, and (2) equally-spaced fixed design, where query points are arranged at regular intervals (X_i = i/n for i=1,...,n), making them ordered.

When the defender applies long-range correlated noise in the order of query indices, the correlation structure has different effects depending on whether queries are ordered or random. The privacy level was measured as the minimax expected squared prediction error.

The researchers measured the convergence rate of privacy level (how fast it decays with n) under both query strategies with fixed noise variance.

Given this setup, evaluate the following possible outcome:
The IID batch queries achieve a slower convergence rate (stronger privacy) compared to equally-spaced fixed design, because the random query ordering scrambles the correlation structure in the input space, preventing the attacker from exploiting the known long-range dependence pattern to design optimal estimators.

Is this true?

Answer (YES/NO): NO